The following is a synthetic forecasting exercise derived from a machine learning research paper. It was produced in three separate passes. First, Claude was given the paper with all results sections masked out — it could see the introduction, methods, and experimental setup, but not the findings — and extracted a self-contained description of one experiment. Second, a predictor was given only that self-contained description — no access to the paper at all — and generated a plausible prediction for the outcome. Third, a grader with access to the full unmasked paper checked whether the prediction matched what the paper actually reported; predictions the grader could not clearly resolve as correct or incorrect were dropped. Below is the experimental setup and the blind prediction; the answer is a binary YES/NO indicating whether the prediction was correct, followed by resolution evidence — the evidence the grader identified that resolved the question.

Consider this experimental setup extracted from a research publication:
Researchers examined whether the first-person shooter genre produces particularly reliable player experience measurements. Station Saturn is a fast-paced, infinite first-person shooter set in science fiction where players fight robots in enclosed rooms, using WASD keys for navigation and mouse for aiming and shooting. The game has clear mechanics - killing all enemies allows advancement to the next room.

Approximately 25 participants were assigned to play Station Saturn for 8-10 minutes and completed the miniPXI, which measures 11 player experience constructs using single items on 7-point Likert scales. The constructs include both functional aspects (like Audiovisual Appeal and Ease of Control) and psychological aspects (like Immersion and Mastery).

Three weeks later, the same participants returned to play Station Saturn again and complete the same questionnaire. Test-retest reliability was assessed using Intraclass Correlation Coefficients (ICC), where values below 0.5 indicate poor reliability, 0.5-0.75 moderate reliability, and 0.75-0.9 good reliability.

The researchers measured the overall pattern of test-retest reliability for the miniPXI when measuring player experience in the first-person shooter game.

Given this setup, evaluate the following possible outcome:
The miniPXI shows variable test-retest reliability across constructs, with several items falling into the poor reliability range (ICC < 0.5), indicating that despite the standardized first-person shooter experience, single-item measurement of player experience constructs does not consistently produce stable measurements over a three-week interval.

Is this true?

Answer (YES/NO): YES